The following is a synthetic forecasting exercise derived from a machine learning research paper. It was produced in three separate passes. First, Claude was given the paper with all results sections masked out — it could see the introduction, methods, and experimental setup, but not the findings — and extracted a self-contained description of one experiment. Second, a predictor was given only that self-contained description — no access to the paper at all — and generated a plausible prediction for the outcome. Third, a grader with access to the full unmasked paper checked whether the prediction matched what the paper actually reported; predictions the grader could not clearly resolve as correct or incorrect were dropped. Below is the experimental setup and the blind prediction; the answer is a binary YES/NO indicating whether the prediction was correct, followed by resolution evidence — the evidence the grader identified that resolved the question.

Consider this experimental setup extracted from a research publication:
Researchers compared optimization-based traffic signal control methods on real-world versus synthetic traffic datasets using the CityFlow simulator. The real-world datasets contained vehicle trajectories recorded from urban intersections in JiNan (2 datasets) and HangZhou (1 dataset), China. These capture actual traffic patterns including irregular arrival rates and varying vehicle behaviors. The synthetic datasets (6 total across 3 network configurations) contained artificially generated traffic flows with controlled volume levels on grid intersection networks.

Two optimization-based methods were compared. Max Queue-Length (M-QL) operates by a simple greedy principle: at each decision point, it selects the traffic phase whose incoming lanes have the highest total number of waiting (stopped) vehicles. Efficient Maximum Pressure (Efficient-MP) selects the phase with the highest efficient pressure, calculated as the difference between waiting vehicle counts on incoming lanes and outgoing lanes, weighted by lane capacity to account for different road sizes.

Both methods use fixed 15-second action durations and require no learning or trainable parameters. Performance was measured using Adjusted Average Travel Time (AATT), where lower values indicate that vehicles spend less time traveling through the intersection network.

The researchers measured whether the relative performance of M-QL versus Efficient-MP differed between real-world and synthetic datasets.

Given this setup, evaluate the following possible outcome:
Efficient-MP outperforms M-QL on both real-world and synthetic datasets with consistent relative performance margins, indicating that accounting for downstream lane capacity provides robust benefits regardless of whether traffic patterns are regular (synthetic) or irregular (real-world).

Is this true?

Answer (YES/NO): NO